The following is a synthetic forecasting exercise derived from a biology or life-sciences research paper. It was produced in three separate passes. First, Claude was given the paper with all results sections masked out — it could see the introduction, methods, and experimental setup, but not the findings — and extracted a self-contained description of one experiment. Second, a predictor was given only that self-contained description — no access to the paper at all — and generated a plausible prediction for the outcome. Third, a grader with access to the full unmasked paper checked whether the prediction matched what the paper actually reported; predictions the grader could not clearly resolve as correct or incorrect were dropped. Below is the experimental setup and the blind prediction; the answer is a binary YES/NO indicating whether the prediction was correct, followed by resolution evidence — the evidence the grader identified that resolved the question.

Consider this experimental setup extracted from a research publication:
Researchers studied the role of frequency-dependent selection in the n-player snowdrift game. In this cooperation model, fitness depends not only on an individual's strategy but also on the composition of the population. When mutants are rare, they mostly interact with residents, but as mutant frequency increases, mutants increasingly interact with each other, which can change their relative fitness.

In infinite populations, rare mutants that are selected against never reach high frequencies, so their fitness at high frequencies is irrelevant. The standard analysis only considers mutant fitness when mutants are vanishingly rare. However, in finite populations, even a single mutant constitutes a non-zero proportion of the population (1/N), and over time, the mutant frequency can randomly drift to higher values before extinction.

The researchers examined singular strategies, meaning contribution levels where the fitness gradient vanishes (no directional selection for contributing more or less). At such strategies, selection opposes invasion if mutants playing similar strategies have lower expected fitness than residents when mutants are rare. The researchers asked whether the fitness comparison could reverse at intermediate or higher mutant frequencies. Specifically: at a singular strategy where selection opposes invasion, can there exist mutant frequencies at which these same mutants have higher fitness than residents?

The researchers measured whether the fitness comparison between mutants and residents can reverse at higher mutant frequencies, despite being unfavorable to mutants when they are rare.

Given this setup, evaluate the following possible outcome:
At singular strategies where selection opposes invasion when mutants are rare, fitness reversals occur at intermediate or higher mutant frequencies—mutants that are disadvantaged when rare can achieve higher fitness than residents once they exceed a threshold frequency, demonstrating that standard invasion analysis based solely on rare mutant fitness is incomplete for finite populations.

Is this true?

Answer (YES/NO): YES